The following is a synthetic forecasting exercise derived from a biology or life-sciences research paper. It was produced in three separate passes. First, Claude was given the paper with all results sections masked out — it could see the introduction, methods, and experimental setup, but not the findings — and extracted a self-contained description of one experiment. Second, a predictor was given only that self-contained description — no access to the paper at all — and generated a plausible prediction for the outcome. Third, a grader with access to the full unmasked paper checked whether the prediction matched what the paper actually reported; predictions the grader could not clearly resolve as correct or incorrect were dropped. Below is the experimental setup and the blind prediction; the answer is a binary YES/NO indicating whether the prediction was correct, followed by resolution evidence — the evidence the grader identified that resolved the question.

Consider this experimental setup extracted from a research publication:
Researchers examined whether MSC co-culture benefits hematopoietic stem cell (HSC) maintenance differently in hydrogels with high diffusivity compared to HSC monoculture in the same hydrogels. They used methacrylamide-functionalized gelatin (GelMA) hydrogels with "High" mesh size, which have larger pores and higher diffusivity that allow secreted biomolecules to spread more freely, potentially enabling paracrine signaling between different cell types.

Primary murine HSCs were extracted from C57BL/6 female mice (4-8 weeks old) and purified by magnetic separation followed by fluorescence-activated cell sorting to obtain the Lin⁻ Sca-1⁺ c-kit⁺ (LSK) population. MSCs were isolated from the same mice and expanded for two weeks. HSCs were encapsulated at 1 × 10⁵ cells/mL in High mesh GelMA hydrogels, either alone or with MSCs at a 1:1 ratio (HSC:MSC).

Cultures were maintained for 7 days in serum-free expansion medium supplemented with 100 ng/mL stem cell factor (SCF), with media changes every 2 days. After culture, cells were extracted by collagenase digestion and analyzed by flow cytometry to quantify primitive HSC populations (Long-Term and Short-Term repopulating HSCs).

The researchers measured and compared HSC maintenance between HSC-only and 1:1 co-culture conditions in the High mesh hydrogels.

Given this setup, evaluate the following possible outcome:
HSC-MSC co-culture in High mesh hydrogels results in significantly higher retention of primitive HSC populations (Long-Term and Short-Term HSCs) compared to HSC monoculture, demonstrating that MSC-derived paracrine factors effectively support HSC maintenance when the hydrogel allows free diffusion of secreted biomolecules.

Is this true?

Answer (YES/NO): NO